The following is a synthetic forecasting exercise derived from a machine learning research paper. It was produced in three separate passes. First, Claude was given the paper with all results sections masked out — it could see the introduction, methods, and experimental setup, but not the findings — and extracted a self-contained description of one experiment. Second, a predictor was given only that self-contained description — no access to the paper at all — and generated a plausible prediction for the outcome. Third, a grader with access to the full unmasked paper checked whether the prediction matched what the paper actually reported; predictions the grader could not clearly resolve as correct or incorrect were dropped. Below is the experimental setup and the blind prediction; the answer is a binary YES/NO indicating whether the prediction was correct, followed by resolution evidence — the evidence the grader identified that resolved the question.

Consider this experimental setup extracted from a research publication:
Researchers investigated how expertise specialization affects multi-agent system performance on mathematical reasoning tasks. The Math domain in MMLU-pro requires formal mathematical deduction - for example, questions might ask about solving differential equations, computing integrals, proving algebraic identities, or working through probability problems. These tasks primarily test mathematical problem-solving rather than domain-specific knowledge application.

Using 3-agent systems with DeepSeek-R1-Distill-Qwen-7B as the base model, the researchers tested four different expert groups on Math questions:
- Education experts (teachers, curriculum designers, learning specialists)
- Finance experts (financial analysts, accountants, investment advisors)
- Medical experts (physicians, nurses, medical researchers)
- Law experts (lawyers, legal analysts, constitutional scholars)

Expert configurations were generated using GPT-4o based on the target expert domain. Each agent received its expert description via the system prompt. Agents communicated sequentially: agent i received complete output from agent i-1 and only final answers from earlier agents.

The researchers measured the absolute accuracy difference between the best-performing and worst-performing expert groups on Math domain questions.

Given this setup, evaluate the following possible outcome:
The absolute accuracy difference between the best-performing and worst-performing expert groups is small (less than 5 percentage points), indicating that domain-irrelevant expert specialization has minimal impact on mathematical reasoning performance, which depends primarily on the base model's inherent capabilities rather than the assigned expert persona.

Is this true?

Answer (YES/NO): YES